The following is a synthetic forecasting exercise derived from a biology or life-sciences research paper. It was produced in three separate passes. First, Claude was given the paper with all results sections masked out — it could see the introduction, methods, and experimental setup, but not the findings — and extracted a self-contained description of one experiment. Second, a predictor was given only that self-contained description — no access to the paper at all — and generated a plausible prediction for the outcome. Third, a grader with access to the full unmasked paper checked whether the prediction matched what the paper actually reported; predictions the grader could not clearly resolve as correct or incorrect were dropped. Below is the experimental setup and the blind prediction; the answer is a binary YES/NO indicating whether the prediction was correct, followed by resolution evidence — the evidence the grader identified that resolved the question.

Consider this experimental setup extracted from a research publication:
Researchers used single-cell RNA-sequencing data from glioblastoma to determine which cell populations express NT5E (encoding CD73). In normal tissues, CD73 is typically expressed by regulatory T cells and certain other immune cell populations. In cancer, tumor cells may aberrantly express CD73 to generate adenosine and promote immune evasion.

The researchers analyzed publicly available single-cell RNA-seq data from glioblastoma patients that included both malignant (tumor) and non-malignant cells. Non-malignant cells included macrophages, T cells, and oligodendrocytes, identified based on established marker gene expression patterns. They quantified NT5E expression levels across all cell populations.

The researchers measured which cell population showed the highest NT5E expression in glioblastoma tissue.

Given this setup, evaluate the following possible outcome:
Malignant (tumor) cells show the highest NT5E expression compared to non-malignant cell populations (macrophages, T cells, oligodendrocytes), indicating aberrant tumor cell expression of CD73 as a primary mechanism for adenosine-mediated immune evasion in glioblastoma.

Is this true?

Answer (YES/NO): YES